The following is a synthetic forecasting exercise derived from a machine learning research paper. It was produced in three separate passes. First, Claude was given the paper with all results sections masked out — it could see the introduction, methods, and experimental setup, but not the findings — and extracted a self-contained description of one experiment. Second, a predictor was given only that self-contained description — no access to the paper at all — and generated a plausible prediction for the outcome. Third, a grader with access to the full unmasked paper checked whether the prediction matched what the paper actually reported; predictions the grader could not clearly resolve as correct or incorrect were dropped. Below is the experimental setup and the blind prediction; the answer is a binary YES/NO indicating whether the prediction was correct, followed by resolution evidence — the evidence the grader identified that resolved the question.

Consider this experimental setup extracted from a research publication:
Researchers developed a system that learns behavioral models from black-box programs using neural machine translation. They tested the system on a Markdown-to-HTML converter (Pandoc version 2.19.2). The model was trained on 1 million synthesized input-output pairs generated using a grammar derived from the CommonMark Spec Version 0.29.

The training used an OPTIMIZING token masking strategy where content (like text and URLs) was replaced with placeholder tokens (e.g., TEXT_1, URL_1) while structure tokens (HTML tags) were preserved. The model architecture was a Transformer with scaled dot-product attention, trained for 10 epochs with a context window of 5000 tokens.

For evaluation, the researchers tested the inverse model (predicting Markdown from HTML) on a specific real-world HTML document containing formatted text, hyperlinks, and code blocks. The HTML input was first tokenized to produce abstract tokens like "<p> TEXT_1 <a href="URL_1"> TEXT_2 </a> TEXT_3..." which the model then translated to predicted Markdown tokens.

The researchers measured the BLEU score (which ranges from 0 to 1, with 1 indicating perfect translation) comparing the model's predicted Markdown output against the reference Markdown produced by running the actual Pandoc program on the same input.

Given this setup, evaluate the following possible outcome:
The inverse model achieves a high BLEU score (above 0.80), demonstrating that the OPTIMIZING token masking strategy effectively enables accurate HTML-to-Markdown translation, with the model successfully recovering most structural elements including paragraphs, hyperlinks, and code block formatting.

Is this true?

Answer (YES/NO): YES